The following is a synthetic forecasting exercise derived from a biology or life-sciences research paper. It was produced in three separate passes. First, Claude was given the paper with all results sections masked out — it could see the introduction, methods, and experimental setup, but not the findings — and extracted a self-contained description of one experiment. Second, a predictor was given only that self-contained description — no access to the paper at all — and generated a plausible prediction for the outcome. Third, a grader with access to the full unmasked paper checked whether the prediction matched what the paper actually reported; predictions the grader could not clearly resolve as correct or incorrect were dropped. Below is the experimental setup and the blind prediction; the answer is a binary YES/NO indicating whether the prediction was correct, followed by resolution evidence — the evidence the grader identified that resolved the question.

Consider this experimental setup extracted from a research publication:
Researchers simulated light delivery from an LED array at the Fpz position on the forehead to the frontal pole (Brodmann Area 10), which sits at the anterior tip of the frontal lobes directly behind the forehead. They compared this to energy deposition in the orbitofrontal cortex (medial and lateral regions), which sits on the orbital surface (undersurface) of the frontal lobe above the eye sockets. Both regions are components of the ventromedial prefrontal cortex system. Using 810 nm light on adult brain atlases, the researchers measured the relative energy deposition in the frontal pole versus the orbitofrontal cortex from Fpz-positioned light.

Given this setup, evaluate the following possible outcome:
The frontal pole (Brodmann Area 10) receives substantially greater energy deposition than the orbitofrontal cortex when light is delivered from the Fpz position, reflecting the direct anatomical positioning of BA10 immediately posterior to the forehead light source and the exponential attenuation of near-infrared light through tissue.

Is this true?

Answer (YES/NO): YES